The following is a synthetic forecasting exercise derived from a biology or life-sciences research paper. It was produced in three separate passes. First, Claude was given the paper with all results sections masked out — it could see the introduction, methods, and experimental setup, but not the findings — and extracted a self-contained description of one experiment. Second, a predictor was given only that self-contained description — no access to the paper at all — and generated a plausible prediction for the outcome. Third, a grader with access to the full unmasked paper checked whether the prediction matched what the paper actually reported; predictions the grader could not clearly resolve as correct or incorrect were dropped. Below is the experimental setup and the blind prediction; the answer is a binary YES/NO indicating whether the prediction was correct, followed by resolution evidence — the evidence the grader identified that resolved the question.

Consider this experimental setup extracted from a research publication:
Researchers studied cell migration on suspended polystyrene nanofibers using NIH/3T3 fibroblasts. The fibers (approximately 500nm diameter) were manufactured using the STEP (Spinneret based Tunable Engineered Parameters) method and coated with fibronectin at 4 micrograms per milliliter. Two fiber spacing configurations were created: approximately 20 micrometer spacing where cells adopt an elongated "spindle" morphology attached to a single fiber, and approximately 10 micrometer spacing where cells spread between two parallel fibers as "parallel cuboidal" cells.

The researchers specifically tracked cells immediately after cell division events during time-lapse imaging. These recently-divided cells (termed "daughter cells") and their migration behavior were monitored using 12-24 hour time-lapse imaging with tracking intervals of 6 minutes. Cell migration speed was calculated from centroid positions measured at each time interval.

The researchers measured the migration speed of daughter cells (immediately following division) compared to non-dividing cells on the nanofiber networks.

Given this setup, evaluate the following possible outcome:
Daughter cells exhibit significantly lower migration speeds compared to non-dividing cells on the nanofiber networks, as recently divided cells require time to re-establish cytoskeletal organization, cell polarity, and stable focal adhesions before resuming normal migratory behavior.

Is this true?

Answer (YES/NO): NO